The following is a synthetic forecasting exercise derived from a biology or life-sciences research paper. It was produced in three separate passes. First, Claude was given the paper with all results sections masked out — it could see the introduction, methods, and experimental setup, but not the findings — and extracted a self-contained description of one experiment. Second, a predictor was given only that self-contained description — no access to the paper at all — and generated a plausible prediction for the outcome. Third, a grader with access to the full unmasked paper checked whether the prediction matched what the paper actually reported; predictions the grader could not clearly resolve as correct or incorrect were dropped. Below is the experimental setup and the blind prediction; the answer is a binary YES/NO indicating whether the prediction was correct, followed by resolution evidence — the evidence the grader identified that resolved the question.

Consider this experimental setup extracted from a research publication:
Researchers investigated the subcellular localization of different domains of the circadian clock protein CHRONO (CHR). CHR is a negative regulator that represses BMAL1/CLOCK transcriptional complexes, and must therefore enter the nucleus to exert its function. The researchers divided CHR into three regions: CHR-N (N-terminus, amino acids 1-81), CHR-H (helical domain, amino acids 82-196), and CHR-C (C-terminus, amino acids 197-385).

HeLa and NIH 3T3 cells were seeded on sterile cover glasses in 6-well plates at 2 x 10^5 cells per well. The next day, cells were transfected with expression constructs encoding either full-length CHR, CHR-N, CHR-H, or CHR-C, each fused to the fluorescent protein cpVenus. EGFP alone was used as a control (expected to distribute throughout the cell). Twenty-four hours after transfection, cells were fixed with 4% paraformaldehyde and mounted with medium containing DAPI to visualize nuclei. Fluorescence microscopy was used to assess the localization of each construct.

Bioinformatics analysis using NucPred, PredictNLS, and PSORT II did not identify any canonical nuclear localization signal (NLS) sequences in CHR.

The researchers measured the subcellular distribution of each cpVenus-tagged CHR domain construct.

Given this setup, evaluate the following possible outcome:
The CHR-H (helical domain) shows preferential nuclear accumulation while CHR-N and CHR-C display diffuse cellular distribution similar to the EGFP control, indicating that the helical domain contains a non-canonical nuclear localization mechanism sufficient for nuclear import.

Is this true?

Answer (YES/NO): NO